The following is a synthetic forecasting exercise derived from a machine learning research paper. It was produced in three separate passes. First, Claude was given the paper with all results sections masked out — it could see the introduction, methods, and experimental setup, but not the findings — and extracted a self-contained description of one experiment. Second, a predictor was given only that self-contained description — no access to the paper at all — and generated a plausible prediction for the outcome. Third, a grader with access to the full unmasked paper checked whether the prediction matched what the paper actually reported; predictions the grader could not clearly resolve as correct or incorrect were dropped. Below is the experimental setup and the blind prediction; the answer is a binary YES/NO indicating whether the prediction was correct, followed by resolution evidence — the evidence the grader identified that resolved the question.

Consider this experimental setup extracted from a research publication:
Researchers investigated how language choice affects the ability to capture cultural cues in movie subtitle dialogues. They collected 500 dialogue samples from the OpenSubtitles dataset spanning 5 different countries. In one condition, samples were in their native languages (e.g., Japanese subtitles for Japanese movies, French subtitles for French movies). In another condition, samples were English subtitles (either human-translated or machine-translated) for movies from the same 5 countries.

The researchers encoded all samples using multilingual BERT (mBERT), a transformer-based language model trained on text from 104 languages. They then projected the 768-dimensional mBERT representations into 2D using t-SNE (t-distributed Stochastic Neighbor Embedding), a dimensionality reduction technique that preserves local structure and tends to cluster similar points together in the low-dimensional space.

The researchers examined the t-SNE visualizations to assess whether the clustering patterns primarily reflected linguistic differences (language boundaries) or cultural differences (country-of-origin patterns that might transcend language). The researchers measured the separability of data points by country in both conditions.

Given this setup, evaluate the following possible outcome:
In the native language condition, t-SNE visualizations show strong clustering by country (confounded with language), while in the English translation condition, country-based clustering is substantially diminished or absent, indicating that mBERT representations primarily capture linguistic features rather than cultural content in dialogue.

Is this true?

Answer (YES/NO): YES